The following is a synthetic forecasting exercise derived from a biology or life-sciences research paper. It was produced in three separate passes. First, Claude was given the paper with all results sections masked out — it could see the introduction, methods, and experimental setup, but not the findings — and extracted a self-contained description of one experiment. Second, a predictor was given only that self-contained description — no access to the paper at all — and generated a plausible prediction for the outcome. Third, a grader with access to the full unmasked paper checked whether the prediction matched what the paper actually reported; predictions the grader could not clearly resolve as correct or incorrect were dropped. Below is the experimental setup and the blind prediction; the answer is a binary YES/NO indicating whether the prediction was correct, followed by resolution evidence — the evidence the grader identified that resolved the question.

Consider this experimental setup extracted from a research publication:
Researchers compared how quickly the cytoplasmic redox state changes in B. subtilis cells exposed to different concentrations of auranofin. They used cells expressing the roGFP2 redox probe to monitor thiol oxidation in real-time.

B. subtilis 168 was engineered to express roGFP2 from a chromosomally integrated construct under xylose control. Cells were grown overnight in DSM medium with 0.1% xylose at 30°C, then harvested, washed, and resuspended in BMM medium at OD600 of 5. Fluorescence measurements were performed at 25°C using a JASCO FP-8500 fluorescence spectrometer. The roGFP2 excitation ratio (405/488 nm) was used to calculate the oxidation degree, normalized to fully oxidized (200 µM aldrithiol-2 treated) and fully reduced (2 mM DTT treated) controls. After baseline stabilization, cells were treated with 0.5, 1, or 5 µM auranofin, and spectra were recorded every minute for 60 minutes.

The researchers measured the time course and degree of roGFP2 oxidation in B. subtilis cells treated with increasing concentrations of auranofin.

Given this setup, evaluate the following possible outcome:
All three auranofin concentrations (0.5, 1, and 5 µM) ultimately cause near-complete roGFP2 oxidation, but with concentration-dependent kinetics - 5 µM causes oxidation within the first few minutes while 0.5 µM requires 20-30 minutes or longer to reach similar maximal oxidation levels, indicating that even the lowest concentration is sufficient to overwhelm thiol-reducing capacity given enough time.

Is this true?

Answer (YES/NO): NO